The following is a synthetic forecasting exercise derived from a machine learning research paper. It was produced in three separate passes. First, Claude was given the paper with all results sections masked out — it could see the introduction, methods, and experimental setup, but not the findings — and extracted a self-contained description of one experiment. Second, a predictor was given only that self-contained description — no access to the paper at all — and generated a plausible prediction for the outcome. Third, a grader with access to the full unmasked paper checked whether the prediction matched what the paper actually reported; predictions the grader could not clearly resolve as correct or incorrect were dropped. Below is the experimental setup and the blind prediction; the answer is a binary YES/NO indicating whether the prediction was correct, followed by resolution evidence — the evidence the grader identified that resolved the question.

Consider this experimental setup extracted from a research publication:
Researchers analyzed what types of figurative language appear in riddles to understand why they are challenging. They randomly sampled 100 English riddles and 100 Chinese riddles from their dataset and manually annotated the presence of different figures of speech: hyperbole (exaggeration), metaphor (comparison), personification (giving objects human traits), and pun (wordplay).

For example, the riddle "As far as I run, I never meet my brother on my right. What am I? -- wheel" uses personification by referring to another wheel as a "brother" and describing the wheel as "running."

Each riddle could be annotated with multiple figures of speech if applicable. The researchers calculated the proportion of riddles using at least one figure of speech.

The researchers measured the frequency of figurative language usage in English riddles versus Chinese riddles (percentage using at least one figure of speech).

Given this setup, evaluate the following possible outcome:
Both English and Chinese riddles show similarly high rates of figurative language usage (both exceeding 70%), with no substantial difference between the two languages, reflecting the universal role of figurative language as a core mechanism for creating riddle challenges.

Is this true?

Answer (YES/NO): NO